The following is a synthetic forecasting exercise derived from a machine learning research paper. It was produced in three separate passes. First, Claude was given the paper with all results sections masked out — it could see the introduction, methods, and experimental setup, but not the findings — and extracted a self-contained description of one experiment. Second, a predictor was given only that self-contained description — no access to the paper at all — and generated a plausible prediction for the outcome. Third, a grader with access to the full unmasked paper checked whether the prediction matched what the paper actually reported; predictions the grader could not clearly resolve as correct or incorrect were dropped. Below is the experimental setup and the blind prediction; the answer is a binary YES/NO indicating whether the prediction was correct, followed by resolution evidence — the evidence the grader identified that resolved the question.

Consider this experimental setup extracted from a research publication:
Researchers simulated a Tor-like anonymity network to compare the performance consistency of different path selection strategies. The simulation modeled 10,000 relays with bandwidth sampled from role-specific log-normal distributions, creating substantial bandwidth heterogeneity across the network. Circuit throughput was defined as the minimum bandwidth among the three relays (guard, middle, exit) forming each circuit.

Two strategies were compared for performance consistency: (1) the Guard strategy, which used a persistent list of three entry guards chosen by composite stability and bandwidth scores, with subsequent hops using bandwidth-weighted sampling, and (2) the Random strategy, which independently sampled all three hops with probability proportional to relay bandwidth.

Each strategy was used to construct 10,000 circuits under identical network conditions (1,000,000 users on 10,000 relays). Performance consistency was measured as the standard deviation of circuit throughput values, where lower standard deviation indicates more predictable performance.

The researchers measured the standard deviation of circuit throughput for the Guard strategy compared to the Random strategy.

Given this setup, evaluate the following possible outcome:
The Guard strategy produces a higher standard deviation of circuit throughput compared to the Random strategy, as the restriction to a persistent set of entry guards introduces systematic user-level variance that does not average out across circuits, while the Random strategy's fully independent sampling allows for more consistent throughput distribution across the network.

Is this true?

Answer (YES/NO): YES